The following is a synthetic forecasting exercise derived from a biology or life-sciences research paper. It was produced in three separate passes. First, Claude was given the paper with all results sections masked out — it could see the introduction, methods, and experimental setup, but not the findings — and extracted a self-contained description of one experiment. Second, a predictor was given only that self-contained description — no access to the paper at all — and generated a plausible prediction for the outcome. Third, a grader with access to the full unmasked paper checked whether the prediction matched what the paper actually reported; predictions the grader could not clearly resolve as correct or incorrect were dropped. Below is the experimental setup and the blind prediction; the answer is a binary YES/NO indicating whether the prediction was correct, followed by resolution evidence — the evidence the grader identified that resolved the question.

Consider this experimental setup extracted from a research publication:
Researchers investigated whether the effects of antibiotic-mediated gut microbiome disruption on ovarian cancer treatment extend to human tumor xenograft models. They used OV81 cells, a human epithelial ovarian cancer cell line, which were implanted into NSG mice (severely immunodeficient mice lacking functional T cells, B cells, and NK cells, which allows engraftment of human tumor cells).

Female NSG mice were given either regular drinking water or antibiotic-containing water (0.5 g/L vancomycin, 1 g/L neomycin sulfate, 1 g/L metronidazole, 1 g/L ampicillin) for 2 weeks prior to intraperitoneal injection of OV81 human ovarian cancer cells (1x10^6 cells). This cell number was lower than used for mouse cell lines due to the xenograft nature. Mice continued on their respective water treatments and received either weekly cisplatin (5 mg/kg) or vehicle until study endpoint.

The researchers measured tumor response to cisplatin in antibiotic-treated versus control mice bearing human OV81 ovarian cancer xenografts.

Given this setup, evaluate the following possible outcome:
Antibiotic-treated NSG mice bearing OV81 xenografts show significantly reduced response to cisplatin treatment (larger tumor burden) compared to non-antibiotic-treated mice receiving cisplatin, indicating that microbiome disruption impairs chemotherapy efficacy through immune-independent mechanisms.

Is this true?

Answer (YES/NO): YES